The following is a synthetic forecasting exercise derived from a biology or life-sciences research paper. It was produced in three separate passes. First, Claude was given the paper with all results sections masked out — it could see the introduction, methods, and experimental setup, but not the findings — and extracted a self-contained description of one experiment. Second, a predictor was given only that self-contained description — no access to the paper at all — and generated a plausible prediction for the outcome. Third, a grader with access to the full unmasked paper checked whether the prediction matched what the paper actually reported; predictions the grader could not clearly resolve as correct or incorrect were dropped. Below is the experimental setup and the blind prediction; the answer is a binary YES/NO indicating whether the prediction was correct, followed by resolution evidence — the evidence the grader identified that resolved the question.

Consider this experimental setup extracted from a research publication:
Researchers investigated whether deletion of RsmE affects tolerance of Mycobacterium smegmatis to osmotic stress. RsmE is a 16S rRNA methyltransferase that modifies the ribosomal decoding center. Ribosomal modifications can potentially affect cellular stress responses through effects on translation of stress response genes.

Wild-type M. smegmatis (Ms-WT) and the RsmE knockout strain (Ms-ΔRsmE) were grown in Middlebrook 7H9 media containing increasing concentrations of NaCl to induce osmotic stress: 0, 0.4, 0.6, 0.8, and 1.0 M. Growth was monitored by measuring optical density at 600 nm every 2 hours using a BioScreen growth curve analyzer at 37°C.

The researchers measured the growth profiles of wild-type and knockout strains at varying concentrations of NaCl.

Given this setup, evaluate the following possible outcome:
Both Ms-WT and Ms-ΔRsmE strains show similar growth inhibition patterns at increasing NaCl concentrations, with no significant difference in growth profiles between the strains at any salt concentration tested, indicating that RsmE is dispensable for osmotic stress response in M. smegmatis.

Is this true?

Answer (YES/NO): YES